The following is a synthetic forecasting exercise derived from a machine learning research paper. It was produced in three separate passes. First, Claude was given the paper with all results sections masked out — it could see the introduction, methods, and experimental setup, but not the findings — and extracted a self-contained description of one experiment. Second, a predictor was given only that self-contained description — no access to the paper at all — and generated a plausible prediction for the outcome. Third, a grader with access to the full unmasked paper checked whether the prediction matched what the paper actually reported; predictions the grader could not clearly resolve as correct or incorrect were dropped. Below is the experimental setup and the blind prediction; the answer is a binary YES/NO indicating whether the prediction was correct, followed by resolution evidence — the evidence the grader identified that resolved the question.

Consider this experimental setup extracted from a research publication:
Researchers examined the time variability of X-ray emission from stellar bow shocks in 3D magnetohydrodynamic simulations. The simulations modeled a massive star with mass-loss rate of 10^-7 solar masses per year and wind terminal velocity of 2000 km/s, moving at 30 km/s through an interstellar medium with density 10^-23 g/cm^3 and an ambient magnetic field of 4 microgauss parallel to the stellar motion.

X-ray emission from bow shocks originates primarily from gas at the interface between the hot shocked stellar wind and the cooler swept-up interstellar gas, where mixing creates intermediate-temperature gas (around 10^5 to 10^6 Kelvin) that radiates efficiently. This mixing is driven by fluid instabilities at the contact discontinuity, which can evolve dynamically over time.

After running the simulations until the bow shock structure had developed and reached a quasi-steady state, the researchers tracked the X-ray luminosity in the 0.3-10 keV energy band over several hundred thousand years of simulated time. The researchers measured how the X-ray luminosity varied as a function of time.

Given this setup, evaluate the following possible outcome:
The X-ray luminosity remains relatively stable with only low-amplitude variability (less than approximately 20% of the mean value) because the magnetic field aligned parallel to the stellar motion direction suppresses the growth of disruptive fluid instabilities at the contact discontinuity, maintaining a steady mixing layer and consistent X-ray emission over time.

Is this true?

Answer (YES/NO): NO